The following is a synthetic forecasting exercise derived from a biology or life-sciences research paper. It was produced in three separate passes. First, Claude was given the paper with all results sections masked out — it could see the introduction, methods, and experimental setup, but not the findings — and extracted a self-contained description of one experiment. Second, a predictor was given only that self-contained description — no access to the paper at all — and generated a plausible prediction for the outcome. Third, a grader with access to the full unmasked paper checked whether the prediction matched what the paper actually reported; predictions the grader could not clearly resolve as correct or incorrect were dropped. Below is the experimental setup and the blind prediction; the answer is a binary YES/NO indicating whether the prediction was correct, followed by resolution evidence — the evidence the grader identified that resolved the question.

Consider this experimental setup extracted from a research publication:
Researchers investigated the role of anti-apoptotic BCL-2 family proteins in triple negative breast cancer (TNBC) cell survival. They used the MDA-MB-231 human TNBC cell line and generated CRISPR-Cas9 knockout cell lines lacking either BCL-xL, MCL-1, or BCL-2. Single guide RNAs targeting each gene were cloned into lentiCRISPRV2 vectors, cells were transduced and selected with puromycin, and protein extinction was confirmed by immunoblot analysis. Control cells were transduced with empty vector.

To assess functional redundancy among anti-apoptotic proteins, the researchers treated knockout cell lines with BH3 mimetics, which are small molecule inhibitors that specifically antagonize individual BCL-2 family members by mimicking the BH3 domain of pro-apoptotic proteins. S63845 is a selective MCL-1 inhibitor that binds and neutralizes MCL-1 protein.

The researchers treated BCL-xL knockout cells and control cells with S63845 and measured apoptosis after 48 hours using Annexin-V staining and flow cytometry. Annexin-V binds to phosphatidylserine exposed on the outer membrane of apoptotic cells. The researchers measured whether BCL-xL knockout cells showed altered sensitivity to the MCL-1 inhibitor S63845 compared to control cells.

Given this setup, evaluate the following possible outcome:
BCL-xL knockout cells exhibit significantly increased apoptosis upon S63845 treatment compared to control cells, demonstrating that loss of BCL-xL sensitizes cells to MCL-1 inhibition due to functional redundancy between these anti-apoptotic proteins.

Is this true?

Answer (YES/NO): YES